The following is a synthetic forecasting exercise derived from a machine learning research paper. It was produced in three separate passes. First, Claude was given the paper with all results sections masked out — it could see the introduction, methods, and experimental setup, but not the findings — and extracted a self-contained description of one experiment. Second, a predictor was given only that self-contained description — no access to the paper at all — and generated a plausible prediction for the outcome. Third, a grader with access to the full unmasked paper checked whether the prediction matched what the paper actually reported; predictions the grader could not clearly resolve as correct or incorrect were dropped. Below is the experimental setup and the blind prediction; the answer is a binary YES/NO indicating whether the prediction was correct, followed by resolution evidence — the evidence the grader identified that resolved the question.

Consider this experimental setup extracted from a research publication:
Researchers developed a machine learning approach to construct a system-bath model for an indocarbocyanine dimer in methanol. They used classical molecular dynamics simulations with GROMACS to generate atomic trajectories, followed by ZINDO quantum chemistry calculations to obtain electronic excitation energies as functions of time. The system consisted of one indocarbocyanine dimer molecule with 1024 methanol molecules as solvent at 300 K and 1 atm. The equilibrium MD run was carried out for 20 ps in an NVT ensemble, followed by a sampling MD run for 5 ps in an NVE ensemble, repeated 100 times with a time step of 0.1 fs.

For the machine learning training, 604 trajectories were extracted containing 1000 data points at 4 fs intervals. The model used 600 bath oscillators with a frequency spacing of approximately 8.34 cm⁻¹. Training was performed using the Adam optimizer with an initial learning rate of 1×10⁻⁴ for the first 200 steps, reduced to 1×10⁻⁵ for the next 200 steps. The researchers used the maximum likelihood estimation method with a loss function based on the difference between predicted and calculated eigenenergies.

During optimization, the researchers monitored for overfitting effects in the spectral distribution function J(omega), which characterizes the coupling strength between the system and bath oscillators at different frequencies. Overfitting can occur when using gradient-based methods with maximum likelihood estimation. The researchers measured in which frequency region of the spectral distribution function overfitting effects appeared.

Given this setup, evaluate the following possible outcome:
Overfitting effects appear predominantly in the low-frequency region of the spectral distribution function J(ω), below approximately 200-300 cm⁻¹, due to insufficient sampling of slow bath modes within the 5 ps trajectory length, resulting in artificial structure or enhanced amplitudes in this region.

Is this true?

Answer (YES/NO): NO